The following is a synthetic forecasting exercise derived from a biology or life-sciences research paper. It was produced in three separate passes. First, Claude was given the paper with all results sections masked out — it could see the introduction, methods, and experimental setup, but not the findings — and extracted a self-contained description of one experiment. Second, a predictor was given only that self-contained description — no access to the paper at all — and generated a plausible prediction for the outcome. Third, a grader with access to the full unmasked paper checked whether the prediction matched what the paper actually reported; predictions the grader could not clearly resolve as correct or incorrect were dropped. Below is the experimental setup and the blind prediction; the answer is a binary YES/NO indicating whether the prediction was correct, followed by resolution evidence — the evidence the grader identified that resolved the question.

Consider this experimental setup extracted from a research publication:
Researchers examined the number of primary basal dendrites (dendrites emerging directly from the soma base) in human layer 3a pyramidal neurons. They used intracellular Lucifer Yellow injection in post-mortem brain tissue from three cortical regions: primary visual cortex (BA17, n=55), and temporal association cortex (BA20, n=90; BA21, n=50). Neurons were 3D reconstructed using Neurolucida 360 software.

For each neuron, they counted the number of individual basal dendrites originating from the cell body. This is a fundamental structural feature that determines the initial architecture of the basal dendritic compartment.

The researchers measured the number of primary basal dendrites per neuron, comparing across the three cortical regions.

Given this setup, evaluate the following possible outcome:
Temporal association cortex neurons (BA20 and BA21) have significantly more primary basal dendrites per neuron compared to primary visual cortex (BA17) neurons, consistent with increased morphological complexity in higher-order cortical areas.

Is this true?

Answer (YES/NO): YES